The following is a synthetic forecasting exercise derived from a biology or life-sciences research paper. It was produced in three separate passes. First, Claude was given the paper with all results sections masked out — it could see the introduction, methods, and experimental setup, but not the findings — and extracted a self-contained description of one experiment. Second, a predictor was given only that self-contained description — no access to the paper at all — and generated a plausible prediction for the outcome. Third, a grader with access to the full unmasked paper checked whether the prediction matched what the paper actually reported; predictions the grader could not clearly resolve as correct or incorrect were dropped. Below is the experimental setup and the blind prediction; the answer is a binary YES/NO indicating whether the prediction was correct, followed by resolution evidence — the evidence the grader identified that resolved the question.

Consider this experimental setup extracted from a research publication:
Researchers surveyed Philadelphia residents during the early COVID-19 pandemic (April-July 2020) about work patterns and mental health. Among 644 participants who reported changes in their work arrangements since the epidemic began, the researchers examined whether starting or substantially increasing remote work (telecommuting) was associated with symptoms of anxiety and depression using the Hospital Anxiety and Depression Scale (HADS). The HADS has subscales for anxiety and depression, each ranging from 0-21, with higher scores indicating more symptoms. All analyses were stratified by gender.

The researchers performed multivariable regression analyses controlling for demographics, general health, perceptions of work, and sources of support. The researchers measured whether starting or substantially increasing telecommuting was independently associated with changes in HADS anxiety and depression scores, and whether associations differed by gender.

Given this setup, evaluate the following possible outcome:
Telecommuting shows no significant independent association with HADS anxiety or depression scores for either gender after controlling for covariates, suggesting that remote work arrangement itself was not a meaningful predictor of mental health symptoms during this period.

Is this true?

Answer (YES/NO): NO